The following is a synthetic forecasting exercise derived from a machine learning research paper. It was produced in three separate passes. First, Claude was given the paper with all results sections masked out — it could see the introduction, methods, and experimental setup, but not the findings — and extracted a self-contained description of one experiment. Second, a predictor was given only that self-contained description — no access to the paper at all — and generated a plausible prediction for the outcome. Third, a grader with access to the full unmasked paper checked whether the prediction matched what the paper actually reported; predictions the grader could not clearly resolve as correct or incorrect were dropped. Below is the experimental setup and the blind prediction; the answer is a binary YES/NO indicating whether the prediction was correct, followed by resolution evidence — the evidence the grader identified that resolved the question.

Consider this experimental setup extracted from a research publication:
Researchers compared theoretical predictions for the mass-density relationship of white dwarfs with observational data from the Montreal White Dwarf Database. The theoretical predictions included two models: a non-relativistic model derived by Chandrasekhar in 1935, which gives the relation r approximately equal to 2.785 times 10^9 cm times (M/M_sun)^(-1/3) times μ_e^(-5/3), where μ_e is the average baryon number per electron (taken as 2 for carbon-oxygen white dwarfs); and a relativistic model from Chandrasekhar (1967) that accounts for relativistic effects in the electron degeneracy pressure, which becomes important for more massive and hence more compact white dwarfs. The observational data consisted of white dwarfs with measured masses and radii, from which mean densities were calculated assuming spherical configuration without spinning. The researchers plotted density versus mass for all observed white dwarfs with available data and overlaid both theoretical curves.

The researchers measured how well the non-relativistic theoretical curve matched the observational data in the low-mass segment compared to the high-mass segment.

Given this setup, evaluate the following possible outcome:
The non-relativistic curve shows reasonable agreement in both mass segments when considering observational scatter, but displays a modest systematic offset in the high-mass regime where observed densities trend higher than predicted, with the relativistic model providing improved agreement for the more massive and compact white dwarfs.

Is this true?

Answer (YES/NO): NO